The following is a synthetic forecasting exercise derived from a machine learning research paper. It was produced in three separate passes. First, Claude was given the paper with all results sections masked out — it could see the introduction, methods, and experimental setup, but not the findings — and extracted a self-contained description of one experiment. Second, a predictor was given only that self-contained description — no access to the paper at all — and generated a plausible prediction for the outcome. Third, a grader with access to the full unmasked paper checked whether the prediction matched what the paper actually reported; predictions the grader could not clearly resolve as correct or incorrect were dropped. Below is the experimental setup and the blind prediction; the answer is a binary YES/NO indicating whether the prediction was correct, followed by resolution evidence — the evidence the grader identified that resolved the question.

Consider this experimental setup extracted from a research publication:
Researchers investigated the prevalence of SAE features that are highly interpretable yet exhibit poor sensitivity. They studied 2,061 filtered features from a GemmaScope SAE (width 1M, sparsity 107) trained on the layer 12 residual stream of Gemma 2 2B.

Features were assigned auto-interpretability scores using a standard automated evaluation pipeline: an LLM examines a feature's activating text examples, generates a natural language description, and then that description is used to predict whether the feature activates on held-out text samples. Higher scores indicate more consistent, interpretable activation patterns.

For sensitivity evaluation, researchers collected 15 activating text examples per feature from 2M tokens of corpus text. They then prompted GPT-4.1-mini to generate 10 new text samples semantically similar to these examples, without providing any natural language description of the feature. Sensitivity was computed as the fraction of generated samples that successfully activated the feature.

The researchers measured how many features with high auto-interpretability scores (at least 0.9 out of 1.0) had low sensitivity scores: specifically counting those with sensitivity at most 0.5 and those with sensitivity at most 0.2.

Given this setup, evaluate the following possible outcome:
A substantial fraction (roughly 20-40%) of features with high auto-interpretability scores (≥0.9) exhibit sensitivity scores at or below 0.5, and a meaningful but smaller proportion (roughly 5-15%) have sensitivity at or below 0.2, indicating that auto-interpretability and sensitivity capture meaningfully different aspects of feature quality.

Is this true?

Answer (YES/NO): NO